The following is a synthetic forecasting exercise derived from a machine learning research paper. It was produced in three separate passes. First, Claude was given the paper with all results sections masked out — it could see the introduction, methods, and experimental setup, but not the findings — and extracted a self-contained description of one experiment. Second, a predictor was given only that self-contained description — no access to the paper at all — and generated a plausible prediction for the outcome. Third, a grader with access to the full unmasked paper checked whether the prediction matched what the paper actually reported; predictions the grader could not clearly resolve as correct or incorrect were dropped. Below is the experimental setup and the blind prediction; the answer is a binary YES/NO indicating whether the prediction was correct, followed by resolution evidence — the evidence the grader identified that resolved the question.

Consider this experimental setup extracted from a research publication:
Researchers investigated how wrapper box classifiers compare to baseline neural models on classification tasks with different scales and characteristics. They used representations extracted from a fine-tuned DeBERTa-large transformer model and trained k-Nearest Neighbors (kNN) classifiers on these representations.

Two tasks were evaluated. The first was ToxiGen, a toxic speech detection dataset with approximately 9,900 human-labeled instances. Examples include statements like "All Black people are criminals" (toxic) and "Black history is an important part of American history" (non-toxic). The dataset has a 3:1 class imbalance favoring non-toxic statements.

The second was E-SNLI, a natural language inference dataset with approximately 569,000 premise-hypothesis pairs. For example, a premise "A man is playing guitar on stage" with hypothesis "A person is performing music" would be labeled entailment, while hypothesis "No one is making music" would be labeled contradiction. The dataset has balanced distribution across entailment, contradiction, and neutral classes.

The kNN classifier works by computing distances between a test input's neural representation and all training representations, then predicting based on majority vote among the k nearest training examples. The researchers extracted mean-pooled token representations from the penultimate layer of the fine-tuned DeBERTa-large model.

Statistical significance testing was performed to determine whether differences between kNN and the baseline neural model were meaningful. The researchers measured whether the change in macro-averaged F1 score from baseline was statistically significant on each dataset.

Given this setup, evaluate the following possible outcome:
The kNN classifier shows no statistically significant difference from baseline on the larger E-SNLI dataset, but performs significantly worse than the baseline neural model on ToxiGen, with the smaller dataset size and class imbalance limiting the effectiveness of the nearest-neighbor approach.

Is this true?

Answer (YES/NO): NO